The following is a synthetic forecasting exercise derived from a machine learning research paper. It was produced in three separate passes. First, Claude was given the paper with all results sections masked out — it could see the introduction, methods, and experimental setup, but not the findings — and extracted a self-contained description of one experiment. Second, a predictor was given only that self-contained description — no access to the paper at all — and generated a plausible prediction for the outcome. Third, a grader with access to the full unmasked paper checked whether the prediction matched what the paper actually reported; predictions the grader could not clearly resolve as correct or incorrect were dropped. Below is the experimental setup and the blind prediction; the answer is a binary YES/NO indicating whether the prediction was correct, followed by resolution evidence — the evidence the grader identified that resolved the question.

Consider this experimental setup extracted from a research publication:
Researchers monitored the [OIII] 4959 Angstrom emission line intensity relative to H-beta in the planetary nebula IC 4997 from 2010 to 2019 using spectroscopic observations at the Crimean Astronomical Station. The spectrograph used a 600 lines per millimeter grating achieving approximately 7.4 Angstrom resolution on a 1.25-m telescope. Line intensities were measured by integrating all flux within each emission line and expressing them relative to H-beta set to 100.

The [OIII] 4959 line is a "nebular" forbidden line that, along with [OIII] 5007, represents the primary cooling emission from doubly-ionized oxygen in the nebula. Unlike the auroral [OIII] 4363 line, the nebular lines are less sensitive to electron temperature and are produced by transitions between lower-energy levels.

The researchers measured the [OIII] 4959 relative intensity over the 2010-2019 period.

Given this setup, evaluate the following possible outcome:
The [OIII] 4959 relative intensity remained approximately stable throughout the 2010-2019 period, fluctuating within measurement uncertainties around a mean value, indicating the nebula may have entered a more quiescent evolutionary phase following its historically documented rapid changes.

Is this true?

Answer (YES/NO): YES